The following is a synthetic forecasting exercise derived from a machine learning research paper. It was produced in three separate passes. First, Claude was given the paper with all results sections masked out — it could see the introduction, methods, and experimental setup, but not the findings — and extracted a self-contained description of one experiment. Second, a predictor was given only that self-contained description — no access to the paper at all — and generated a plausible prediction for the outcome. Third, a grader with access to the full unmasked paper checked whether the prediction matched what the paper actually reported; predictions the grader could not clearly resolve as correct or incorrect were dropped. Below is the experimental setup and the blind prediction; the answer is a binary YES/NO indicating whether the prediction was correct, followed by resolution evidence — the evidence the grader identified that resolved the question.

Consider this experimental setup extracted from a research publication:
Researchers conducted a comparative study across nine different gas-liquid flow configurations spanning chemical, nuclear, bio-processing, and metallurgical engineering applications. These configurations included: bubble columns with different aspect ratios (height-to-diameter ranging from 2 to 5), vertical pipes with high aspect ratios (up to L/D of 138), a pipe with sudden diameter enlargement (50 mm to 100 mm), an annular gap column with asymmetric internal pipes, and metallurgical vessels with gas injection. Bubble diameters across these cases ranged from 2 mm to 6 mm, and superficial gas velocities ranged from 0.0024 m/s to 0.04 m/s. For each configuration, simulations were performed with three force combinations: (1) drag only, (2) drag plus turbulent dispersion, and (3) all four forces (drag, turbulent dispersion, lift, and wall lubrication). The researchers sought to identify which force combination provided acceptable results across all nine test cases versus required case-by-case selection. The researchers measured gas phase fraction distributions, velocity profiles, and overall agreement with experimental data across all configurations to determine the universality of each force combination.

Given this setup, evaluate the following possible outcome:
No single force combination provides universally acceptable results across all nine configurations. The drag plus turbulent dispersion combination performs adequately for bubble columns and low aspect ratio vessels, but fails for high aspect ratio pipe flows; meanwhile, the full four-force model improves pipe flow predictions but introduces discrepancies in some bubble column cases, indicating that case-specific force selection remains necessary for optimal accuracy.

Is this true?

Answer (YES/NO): YES